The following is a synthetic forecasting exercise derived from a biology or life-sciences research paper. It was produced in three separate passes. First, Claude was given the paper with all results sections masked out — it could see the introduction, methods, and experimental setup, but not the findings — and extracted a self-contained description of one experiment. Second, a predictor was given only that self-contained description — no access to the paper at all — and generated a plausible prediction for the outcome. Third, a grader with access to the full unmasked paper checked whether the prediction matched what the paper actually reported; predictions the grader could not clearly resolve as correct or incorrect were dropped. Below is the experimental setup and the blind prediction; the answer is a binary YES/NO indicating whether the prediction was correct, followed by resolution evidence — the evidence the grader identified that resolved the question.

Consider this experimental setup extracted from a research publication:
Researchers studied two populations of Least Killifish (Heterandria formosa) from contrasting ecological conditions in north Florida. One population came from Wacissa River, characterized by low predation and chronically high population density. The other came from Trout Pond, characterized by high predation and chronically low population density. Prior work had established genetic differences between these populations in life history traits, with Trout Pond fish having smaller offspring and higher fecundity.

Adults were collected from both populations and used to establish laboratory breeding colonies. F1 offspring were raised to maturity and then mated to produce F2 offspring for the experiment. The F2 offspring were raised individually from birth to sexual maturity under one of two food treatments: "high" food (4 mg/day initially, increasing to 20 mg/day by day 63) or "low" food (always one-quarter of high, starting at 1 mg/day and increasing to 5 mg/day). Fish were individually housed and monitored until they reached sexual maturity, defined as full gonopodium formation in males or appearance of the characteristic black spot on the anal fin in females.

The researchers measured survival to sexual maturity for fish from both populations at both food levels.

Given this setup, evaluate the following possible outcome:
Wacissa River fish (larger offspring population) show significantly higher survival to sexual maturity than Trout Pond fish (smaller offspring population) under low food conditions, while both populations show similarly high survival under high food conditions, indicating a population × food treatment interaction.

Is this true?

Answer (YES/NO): YES